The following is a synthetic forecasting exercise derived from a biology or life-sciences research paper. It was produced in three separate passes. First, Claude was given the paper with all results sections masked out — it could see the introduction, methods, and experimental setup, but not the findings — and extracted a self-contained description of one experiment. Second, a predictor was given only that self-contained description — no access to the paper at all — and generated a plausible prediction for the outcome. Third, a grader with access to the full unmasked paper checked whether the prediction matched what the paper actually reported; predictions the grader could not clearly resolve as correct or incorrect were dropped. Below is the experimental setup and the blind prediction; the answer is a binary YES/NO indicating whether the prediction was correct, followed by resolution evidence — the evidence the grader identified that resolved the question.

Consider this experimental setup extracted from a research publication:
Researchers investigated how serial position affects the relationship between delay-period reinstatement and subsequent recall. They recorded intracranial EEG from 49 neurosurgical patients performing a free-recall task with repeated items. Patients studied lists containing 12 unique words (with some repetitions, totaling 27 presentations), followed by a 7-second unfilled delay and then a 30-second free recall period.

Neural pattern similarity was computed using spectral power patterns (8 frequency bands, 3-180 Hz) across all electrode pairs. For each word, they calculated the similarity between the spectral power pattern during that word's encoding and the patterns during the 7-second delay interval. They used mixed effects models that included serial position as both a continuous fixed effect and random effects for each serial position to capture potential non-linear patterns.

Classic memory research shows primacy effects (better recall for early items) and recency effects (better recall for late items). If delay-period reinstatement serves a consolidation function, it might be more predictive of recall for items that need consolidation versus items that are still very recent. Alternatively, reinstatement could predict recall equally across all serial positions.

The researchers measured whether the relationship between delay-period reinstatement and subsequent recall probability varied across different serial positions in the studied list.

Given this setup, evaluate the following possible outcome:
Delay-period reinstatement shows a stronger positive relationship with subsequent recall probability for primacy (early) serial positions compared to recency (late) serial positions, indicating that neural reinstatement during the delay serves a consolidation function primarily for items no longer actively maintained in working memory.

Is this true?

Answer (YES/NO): NO